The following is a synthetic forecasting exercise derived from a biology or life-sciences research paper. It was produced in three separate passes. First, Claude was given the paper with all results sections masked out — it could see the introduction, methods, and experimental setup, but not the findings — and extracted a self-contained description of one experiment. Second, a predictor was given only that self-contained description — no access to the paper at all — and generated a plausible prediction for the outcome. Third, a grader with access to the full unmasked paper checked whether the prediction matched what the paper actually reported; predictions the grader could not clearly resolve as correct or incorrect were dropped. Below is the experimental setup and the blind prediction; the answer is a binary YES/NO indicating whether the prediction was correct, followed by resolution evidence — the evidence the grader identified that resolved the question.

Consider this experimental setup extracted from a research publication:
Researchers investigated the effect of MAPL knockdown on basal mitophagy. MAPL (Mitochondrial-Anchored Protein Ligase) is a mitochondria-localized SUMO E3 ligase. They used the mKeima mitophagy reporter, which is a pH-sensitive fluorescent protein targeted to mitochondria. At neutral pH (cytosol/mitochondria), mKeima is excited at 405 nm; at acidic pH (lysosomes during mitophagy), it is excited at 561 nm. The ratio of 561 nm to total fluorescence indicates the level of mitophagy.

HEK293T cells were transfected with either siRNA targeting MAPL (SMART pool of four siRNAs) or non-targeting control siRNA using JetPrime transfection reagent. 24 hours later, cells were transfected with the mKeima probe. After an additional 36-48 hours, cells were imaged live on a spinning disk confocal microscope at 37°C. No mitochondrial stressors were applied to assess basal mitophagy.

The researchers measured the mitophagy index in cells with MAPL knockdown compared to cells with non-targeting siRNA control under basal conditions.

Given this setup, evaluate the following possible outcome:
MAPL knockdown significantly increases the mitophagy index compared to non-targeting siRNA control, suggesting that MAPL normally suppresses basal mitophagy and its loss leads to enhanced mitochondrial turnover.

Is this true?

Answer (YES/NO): YES